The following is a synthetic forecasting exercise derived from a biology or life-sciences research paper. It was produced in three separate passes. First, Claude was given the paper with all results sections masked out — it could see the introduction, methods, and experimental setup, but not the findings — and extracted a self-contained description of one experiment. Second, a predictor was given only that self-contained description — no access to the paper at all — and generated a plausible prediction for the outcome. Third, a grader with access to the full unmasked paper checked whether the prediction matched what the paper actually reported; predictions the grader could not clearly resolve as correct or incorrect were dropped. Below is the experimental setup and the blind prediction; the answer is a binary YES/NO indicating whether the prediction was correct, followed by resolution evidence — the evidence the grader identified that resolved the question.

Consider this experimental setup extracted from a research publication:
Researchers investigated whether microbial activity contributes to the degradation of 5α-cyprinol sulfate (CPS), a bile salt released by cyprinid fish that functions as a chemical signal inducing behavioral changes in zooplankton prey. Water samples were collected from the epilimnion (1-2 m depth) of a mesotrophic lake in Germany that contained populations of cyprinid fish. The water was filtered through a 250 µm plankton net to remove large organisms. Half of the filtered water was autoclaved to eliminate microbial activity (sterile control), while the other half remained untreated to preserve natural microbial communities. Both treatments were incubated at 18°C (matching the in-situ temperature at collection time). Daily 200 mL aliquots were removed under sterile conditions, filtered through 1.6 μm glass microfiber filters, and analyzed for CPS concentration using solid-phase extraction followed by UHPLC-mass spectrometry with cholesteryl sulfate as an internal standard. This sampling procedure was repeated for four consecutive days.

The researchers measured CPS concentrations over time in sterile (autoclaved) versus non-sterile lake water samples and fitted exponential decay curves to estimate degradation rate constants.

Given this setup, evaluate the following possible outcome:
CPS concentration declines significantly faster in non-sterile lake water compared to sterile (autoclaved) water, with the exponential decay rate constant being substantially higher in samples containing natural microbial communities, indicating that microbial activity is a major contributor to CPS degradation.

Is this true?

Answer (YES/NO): YES